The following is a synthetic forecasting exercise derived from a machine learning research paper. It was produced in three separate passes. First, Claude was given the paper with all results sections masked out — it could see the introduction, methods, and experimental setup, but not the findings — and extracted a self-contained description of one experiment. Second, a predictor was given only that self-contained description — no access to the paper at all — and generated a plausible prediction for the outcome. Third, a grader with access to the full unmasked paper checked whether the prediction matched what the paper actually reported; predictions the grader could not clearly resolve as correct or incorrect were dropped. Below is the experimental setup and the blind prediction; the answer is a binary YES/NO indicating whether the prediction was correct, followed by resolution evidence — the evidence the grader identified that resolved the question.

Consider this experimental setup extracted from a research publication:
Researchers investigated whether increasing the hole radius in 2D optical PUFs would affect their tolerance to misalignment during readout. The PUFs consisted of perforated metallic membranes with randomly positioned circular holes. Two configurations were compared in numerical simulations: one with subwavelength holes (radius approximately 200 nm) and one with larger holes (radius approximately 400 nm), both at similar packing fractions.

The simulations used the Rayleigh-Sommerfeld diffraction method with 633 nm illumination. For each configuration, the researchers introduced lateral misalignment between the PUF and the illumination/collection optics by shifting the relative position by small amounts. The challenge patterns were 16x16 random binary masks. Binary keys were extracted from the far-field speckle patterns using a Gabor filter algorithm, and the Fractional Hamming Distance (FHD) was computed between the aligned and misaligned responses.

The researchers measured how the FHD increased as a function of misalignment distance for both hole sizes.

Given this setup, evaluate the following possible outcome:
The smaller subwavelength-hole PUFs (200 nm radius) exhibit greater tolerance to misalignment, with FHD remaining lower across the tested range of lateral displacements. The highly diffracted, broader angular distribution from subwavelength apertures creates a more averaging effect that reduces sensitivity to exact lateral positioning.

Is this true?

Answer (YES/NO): NO